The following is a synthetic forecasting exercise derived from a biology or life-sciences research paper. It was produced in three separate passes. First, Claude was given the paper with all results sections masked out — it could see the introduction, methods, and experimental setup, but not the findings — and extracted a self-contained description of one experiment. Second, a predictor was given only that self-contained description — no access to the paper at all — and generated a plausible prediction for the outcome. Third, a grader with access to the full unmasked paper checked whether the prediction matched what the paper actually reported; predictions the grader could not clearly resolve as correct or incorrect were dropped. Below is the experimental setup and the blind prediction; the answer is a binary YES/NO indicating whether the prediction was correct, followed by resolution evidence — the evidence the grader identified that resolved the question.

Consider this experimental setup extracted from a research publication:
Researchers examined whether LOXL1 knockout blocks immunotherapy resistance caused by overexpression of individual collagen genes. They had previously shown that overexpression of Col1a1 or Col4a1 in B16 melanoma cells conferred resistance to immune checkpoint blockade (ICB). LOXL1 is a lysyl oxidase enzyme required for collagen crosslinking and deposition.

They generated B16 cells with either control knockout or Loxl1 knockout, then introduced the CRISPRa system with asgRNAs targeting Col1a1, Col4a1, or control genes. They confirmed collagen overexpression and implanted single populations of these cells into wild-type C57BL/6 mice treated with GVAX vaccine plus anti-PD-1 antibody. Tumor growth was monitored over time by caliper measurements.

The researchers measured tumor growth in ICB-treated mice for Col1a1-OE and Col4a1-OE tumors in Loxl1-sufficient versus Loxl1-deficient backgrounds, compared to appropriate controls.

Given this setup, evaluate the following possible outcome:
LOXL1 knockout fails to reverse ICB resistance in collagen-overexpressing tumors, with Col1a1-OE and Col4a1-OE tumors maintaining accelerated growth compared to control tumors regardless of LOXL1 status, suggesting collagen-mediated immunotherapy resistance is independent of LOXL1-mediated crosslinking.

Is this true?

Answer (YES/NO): NO